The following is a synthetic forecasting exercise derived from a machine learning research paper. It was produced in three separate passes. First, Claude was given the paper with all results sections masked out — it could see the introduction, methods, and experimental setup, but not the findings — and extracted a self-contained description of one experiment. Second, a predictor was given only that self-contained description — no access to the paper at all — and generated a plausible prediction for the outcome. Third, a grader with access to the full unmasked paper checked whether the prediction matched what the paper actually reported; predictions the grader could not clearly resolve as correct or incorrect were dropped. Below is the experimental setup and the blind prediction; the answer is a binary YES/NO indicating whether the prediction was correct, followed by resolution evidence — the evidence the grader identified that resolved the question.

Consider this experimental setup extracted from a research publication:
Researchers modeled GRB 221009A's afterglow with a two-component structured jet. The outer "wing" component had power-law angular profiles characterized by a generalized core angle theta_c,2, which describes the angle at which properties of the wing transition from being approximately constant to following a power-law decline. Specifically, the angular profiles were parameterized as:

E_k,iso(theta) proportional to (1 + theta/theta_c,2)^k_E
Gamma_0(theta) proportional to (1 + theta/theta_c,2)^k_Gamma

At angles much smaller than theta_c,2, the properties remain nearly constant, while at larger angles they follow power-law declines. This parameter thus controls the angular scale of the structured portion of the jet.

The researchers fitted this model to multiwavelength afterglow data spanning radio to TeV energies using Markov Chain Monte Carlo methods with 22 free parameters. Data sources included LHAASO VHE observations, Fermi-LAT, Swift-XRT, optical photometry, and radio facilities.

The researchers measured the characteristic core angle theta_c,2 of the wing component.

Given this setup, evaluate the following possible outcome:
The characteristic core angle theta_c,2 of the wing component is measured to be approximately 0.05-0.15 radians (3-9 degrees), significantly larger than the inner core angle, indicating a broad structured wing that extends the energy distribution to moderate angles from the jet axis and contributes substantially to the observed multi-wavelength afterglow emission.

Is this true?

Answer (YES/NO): NO